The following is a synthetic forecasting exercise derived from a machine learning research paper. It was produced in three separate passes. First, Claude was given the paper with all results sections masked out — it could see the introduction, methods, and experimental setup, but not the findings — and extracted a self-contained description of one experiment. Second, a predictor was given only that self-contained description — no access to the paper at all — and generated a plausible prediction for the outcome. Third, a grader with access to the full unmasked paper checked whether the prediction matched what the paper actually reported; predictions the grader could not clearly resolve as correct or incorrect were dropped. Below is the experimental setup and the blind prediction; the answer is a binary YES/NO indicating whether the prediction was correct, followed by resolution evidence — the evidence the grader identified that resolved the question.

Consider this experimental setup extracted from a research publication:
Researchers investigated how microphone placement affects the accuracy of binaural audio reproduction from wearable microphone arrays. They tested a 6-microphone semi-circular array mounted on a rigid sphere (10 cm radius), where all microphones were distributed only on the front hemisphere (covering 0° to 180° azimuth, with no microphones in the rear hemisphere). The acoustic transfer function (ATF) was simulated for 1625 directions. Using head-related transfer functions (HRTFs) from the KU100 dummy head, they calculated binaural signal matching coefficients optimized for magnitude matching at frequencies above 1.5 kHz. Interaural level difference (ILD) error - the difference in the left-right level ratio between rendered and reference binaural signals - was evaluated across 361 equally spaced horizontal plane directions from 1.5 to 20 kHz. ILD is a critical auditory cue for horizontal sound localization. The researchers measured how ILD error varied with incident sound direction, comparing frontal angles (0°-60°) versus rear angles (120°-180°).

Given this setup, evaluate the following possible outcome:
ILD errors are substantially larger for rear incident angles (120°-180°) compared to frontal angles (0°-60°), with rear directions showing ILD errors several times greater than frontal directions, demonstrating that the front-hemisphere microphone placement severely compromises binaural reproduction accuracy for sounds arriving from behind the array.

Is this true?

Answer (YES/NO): YES